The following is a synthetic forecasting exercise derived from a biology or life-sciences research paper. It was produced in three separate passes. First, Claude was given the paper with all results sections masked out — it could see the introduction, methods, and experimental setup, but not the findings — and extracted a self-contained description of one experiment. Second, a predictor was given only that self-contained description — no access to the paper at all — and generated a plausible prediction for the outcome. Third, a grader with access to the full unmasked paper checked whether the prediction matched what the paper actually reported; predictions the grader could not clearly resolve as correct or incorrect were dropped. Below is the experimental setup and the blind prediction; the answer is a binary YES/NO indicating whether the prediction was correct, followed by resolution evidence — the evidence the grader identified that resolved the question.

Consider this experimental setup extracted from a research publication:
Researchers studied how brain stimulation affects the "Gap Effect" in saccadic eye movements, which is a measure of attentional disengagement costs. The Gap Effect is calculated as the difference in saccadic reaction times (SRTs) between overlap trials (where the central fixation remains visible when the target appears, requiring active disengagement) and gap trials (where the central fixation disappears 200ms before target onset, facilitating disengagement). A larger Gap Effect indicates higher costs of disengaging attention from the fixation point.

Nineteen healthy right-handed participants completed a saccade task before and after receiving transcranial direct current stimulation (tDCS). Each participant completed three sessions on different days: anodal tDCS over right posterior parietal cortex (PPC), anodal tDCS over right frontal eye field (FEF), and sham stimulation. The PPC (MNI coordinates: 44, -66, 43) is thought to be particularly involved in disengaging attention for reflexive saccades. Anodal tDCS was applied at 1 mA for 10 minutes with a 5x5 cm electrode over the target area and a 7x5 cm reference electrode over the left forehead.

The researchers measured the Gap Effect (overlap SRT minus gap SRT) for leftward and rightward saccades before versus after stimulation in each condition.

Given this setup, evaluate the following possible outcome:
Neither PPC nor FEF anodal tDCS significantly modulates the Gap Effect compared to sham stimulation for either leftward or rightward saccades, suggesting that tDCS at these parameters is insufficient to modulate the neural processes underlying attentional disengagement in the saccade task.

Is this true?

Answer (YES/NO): YES